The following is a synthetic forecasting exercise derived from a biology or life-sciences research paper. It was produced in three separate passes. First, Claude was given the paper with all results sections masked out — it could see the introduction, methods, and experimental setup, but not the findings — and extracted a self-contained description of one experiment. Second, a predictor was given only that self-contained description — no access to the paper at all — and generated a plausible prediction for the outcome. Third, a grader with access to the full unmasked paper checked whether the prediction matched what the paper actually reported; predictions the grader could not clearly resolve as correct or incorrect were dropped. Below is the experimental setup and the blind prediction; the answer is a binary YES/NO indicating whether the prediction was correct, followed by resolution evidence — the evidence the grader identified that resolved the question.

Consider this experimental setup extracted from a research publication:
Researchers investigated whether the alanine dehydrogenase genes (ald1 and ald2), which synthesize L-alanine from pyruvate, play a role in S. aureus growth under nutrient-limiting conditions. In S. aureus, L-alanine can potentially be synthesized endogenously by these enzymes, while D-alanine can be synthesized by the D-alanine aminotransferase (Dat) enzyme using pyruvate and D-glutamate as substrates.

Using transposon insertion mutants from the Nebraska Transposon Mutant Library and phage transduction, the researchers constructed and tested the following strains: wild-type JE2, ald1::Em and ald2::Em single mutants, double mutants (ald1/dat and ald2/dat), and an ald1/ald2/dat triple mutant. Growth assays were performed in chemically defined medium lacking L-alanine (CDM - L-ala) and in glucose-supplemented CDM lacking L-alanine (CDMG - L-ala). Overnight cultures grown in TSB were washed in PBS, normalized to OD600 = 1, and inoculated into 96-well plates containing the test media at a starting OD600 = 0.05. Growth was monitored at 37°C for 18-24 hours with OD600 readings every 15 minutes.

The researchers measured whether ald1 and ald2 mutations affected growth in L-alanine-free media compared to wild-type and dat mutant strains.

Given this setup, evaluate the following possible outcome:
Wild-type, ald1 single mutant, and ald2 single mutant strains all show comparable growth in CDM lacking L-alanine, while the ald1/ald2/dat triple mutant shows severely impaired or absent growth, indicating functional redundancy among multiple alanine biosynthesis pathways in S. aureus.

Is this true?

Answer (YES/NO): YES